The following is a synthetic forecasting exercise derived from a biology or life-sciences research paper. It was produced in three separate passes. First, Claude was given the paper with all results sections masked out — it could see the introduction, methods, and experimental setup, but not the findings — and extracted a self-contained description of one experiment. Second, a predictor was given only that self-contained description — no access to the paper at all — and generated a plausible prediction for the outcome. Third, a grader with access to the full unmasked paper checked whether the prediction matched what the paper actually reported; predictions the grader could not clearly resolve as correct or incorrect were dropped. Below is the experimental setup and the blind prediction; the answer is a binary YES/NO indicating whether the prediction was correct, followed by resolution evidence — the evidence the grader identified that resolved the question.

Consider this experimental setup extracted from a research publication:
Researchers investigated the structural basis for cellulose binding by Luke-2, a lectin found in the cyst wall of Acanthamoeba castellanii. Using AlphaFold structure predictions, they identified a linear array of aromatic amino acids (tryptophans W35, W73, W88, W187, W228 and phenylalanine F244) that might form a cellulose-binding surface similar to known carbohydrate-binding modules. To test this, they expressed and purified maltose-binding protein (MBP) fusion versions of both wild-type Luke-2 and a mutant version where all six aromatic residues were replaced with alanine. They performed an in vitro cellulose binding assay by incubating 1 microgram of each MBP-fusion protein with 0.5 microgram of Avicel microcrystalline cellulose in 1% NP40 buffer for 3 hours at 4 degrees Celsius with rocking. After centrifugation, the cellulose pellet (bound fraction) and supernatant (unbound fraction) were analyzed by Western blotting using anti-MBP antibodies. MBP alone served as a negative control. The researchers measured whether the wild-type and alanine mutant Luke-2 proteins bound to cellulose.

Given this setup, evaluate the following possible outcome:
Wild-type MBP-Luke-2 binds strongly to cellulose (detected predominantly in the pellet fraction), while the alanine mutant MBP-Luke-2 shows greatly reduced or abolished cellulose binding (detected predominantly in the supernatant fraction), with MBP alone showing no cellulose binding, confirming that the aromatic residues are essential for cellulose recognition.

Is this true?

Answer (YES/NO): YES